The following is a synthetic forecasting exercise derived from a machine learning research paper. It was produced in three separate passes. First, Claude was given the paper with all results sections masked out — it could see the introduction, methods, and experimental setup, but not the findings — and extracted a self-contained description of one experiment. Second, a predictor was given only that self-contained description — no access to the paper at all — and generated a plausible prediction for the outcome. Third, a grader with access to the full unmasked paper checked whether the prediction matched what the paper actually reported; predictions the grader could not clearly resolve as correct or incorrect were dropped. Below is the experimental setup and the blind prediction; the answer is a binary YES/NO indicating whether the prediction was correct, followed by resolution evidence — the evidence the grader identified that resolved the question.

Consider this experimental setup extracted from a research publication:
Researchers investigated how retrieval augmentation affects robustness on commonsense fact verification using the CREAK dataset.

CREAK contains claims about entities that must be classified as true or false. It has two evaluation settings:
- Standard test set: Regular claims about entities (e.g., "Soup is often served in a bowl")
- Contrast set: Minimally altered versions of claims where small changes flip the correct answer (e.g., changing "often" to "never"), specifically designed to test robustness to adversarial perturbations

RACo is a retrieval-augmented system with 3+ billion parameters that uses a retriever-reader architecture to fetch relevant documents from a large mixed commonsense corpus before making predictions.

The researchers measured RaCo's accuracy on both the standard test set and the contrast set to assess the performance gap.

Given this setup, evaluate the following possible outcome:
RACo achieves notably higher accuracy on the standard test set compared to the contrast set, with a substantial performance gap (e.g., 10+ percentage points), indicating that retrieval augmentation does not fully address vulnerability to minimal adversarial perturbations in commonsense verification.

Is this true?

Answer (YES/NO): YES